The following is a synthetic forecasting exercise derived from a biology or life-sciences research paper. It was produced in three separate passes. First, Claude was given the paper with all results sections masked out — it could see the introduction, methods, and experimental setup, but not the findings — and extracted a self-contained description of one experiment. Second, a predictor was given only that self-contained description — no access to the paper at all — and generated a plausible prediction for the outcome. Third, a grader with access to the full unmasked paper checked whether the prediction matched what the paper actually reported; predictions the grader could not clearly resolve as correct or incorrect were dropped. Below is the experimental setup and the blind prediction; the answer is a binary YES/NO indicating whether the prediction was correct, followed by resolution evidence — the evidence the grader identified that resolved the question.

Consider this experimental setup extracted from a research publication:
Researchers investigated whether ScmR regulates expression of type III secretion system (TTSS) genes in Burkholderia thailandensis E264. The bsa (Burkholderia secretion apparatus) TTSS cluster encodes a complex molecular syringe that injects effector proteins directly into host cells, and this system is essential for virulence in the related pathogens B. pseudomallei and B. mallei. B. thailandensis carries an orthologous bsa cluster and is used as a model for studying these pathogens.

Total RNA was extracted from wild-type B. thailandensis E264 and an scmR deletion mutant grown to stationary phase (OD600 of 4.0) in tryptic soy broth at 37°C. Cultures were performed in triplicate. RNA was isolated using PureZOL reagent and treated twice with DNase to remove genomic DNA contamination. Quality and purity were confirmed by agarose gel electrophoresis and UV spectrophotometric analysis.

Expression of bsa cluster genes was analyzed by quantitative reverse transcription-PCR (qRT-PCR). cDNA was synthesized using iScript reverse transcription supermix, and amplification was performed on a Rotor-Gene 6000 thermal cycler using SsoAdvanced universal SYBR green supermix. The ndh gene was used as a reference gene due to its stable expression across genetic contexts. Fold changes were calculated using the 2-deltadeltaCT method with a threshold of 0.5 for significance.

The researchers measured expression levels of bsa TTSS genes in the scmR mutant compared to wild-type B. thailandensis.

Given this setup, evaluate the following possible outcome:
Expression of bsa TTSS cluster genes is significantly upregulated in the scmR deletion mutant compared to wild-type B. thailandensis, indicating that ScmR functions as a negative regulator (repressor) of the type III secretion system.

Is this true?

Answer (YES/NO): YES